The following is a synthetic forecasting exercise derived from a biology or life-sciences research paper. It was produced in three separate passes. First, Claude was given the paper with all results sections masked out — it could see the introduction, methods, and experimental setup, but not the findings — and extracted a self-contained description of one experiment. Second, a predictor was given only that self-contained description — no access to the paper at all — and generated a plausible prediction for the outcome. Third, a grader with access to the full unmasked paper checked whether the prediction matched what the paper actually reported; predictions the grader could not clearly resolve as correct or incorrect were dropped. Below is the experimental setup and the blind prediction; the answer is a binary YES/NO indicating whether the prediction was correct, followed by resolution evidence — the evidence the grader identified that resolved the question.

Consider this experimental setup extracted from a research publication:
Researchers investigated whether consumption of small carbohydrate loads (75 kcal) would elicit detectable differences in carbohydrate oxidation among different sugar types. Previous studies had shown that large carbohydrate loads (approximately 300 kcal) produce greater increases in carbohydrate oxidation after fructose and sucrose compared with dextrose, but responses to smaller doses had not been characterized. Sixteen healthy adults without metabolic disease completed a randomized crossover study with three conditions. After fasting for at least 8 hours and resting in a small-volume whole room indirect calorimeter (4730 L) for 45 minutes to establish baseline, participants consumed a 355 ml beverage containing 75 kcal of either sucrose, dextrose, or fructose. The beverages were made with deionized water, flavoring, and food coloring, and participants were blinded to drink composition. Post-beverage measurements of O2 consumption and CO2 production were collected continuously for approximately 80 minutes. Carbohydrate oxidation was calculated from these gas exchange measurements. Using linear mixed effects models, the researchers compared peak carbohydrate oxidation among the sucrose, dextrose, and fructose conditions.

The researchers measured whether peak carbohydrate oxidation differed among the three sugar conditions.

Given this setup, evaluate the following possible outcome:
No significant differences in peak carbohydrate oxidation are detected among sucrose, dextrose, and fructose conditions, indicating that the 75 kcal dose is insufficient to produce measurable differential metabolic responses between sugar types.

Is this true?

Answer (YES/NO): NO